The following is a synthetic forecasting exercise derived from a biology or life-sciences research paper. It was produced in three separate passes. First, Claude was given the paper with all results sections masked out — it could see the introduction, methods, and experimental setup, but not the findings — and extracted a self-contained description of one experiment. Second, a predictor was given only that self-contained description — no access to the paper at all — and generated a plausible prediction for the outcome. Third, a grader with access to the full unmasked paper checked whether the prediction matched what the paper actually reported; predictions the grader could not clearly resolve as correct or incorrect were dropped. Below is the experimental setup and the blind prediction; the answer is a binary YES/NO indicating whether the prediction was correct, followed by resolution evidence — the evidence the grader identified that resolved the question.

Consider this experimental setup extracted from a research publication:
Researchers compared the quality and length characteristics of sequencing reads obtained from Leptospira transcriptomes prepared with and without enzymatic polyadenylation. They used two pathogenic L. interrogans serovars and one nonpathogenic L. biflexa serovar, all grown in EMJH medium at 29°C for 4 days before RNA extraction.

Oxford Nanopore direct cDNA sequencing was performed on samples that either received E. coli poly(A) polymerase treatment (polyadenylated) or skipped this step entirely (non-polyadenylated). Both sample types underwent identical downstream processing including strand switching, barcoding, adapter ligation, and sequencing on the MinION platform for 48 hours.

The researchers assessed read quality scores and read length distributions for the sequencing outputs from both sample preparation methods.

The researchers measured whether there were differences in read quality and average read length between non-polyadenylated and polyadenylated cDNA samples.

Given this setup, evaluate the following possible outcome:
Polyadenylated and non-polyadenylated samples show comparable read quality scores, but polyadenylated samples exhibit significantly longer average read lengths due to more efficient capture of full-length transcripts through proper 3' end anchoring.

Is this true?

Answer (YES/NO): YES